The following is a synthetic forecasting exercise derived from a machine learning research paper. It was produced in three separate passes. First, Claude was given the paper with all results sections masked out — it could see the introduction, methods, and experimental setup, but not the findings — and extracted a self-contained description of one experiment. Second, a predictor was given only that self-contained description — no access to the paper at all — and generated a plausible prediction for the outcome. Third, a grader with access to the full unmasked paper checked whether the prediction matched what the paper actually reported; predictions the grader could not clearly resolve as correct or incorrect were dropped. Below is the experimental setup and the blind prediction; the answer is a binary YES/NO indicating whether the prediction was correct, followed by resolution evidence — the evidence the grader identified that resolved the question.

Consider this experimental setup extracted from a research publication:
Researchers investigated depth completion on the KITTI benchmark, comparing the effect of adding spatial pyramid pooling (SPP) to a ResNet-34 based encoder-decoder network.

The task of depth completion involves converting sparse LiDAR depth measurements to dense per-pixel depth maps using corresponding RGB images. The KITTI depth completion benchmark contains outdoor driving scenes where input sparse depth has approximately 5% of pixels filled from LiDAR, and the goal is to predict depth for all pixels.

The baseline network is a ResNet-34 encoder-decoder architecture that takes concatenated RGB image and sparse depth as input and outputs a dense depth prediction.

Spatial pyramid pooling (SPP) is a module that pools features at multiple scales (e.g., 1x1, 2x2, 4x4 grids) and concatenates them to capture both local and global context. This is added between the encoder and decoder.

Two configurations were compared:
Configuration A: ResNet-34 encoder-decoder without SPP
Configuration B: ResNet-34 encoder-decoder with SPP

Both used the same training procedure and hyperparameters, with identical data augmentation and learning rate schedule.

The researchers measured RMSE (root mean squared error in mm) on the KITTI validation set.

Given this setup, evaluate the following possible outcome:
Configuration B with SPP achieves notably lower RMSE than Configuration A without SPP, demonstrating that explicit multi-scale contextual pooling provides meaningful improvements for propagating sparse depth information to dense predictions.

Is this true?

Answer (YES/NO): YES